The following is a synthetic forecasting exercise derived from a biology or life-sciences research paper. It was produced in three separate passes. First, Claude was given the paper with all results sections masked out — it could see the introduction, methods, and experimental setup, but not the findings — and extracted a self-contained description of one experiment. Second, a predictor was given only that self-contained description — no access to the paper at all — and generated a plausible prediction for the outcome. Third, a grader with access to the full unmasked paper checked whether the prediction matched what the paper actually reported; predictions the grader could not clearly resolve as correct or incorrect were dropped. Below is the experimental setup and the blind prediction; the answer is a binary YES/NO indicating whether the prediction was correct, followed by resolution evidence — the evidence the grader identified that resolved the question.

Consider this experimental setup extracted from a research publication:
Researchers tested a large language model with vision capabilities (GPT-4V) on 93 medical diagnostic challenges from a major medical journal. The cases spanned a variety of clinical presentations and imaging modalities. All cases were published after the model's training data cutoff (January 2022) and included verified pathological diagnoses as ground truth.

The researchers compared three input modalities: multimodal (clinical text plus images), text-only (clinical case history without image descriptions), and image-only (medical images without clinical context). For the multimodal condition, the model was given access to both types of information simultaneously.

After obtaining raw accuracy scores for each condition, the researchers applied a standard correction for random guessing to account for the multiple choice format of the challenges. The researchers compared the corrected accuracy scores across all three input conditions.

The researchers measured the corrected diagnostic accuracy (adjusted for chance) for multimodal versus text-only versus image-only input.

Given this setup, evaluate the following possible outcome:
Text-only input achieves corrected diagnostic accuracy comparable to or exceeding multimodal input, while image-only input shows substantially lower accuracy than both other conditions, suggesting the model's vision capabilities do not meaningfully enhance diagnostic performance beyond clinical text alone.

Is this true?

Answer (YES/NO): NO